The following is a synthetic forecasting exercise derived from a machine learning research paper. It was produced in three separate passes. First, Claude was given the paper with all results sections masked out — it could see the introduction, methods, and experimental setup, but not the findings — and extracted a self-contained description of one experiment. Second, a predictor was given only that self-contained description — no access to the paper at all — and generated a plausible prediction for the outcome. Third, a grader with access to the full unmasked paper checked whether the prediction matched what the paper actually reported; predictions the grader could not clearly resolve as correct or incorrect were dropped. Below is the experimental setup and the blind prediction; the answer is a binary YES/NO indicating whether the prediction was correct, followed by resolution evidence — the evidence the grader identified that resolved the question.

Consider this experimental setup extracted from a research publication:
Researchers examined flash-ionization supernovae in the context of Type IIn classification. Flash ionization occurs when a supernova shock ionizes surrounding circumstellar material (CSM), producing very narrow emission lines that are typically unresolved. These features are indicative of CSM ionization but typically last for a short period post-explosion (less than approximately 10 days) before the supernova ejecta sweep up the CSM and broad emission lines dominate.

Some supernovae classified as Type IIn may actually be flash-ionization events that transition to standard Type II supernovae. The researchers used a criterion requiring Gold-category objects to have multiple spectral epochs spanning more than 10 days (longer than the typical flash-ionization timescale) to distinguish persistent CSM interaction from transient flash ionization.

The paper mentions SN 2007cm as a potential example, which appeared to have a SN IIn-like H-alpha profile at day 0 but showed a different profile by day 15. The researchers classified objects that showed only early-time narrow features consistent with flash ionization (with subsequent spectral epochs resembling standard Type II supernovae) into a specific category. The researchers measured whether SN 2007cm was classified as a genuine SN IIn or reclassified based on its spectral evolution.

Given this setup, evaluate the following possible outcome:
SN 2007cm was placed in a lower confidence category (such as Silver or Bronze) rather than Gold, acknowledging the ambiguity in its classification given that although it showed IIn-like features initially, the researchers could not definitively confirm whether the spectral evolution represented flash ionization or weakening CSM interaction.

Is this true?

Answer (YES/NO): NO